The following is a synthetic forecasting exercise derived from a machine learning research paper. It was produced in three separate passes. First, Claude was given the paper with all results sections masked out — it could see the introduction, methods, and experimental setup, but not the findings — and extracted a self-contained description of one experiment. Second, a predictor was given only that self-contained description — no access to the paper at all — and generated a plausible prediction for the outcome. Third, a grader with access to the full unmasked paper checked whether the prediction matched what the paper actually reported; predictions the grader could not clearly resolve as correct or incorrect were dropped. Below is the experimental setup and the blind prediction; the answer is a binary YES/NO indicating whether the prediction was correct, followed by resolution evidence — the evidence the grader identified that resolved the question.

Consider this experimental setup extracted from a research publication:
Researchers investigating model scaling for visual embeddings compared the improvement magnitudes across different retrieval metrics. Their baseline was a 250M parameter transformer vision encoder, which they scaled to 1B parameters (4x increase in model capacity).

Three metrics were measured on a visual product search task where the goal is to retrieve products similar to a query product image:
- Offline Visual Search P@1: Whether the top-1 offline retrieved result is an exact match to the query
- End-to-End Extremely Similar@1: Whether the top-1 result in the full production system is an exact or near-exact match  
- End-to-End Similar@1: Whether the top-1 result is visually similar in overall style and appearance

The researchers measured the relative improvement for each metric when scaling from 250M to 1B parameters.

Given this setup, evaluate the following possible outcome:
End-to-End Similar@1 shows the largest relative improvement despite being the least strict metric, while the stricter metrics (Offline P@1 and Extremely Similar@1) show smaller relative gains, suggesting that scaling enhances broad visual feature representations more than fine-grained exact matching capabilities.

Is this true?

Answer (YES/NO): YES